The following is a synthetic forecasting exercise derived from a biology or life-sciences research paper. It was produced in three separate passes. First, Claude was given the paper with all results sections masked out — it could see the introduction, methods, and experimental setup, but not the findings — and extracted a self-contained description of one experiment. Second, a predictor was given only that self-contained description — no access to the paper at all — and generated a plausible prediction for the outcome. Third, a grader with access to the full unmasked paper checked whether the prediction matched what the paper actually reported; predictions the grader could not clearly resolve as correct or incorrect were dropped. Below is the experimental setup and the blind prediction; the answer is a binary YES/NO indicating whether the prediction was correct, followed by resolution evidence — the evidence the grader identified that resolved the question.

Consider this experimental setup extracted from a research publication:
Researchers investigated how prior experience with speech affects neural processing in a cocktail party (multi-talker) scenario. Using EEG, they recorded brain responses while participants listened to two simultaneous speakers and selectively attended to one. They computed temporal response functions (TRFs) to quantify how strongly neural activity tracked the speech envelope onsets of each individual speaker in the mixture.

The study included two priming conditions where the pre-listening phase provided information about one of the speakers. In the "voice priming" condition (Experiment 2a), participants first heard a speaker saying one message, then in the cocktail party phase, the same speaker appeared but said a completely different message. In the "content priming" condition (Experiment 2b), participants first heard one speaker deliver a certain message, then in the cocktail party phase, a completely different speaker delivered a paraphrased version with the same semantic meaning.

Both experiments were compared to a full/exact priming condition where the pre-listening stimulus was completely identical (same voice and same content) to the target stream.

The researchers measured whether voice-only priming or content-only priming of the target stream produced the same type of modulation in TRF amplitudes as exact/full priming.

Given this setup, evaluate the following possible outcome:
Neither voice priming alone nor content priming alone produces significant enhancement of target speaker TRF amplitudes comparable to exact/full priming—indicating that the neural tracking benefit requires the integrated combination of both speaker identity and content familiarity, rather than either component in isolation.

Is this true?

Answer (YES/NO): NO